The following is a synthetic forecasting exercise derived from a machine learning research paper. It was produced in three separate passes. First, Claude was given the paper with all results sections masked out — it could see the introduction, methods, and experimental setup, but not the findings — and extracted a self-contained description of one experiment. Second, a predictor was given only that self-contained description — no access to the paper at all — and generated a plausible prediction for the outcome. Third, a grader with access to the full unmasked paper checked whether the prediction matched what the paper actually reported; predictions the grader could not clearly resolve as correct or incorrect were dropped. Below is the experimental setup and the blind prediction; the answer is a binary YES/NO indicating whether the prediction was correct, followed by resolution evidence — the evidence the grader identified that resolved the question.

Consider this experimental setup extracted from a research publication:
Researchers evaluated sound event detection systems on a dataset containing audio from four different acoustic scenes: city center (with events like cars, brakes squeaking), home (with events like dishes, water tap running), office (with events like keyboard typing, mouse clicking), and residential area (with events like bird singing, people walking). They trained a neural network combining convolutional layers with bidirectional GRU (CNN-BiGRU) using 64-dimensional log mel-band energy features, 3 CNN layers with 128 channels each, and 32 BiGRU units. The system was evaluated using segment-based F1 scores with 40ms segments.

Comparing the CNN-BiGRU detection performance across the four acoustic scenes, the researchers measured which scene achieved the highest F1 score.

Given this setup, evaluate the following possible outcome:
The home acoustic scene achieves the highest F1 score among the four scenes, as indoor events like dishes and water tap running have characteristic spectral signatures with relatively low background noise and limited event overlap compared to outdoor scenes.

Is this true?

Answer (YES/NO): NO